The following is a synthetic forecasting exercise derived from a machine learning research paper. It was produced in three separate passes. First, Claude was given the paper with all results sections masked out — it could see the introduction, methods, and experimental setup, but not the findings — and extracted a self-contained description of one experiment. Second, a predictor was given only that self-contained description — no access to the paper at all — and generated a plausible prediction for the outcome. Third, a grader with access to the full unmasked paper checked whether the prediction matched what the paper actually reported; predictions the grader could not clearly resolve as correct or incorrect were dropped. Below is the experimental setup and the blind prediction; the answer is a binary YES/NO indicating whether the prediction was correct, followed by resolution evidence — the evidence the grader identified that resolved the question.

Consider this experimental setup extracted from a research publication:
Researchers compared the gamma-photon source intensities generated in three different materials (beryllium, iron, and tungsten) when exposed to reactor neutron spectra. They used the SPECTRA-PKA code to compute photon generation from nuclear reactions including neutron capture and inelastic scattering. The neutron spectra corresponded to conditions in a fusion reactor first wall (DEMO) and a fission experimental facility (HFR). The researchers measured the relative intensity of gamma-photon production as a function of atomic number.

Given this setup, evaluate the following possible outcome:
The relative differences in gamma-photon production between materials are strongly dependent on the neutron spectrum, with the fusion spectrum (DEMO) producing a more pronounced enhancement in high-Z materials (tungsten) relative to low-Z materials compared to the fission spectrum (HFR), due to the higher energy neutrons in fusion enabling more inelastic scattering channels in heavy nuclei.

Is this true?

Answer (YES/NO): NO